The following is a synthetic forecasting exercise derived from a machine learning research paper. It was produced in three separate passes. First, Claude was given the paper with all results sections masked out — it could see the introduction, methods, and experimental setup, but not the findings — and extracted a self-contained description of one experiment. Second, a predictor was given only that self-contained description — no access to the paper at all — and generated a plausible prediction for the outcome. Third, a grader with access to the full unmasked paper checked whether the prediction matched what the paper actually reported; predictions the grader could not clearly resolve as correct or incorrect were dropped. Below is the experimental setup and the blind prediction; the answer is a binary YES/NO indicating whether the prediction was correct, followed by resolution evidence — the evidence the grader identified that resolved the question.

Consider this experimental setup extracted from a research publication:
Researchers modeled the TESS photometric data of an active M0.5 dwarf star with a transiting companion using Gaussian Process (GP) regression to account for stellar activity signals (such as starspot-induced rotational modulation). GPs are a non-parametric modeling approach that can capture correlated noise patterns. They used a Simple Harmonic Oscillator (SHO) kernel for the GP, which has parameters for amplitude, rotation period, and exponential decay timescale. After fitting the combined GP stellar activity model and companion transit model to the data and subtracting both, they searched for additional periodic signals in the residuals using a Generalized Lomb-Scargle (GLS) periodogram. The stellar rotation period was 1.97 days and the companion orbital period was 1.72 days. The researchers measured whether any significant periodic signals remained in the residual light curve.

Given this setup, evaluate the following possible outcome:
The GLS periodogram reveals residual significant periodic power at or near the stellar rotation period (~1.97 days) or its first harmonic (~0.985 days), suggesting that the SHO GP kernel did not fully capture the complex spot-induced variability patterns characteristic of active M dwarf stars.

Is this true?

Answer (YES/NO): NO